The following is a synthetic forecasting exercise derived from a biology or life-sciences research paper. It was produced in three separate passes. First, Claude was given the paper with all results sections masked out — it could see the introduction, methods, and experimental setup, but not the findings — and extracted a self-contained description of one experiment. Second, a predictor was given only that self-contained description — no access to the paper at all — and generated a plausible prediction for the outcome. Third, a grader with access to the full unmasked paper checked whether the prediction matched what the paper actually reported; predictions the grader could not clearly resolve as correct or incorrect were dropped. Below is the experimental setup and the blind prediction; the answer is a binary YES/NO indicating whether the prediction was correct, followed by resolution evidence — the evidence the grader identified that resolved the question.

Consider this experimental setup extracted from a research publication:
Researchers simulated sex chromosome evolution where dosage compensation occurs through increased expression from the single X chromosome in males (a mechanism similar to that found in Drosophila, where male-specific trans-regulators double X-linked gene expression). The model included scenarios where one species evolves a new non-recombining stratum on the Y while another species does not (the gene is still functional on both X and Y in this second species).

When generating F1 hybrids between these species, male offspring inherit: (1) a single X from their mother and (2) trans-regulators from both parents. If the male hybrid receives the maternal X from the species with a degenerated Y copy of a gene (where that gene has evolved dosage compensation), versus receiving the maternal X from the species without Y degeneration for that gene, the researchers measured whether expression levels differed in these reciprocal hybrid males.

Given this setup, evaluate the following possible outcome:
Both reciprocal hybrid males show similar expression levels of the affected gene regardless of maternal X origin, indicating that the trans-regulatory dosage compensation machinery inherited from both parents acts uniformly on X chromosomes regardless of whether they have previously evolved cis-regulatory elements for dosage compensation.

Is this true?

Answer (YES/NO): NO